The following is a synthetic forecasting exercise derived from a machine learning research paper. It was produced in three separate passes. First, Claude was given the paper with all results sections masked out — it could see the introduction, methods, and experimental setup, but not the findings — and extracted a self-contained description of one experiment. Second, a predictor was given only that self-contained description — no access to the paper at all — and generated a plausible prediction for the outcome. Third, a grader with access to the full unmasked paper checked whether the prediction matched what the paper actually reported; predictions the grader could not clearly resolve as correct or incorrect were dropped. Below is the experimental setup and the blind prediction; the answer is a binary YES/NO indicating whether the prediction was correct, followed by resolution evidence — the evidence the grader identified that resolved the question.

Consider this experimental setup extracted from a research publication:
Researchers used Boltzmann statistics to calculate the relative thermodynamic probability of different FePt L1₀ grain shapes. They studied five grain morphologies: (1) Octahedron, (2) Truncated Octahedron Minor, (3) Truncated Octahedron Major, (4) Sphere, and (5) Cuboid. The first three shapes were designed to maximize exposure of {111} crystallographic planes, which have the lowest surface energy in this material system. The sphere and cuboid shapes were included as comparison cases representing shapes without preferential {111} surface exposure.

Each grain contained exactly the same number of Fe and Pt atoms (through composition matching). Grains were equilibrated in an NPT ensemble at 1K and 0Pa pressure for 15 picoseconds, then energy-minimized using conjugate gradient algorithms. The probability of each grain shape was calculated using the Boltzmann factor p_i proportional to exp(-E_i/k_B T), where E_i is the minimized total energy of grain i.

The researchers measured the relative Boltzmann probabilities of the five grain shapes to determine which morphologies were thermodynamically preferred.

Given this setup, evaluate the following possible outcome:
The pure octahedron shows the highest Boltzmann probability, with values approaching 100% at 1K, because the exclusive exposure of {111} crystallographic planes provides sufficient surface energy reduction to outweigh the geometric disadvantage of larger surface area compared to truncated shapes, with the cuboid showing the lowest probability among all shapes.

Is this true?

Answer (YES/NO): NO